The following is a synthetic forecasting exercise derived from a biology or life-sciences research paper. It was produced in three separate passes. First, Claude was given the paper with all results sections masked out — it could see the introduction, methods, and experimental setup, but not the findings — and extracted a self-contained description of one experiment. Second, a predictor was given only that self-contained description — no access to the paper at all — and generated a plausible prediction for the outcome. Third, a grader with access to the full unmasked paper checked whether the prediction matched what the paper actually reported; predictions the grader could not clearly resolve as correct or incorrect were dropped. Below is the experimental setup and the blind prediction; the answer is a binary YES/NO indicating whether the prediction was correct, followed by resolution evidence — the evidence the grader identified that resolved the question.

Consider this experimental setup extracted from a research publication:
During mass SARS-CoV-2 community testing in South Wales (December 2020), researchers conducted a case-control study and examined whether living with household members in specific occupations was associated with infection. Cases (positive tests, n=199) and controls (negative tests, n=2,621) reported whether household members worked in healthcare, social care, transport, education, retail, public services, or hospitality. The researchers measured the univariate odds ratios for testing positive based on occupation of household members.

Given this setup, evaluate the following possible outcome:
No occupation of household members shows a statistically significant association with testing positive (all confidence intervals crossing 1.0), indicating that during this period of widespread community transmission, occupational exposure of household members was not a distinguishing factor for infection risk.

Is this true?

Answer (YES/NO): NO